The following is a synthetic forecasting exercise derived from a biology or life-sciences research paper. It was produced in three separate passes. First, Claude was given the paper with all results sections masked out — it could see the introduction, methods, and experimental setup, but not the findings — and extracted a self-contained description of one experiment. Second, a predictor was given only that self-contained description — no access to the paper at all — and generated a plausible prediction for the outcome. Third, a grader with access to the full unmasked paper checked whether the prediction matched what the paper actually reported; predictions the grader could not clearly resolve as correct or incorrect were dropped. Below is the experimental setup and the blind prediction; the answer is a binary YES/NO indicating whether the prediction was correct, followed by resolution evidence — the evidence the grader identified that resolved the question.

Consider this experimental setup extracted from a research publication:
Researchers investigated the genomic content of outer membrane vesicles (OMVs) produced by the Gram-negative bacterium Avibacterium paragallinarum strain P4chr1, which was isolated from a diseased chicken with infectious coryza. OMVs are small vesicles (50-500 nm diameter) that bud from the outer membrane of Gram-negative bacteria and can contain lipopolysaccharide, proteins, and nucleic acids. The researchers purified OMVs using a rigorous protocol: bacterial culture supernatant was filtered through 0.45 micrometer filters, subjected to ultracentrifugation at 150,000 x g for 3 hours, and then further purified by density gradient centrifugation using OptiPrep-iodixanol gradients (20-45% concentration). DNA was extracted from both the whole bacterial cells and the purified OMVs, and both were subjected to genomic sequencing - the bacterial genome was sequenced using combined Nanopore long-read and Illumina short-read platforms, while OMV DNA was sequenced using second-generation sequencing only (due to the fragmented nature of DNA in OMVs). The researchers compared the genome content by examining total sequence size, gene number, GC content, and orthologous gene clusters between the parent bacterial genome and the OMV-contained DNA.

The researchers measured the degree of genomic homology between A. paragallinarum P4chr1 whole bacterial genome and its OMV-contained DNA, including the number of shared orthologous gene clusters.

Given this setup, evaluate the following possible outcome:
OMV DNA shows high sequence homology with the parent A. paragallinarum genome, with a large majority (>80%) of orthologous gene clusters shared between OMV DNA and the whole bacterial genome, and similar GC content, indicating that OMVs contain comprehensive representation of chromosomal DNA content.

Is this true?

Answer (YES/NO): YES